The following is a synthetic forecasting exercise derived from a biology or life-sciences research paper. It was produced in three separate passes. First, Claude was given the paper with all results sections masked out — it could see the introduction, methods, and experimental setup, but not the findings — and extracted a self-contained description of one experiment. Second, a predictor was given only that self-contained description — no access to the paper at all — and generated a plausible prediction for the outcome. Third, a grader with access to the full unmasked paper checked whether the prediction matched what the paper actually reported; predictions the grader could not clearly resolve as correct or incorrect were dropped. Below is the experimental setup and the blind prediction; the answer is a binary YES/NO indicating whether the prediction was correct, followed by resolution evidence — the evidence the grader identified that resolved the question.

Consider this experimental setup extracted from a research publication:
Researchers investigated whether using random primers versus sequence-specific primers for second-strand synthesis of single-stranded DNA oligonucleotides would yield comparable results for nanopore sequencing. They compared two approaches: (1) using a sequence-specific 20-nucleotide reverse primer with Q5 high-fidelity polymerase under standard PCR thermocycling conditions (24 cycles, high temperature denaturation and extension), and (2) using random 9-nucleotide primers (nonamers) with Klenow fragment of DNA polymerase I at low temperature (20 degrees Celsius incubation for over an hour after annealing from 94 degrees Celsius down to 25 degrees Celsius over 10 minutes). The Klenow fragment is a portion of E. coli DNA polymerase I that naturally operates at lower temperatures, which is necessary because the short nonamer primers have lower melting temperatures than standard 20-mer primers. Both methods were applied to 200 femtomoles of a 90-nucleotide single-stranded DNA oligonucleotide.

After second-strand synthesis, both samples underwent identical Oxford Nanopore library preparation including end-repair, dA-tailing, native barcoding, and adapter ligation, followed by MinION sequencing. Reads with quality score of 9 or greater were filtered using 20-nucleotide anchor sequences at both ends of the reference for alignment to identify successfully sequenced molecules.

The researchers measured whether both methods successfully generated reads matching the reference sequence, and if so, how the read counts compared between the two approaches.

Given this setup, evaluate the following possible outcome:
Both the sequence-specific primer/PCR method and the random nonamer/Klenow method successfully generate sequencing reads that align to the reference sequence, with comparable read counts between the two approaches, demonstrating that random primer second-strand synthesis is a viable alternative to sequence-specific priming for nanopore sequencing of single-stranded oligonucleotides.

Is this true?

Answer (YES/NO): NO